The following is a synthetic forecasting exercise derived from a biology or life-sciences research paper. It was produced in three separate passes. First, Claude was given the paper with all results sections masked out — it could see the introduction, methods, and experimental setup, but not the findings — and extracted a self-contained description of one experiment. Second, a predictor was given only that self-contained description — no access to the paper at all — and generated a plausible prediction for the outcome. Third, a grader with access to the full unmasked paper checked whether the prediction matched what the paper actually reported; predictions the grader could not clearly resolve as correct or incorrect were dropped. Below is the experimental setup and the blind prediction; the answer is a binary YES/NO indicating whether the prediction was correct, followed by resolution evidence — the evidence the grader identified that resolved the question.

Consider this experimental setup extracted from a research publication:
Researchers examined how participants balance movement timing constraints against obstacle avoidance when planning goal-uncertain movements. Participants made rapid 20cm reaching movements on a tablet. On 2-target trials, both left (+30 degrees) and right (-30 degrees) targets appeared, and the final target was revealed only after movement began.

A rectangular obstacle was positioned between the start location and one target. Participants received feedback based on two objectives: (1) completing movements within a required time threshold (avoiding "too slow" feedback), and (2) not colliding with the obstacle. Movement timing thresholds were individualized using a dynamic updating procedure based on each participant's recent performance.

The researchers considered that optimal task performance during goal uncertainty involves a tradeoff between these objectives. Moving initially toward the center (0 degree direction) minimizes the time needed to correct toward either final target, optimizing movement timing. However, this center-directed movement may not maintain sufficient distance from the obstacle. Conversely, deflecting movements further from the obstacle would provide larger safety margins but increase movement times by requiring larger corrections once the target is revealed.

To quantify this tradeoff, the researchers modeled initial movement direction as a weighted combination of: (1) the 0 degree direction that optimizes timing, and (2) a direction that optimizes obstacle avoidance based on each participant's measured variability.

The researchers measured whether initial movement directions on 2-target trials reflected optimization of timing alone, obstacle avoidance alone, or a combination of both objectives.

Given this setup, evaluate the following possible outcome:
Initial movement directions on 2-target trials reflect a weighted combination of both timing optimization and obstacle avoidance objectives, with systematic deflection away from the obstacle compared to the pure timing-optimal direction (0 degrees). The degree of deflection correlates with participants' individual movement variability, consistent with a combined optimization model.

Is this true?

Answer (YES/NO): YES